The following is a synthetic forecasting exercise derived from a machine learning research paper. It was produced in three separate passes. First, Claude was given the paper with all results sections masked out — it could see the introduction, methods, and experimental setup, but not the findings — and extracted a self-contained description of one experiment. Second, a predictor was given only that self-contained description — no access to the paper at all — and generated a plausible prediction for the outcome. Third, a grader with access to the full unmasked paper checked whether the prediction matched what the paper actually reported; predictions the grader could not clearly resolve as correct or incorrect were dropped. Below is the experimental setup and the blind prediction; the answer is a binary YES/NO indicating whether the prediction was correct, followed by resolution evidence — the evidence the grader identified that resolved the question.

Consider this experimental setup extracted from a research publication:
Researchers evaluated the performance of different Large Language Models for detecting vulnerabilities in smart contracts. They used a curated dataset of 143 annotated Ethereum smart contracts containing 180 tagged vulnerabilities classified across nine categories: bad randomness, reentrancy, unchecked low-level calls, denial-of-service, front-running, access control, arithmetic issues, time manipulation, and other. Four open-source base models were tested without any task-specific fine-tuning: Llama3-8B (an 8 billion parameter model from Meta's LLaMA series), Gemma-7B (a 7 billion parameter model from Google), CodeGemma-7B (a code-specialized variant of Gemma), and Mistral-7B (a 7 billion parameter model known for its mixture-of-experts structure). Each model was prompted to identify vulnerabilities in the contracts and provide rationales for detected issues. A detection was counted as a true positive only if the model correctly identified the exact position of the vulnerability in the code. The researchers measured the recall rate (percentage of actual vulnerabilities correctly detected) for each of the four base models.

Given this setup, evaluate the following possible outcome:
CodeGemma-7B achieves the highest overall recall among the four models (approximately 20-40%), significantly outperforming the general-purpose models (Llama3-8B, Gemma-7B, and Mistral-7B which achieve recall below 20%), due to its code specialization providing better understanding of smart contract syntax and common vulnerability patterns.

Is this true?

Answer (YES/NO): NO